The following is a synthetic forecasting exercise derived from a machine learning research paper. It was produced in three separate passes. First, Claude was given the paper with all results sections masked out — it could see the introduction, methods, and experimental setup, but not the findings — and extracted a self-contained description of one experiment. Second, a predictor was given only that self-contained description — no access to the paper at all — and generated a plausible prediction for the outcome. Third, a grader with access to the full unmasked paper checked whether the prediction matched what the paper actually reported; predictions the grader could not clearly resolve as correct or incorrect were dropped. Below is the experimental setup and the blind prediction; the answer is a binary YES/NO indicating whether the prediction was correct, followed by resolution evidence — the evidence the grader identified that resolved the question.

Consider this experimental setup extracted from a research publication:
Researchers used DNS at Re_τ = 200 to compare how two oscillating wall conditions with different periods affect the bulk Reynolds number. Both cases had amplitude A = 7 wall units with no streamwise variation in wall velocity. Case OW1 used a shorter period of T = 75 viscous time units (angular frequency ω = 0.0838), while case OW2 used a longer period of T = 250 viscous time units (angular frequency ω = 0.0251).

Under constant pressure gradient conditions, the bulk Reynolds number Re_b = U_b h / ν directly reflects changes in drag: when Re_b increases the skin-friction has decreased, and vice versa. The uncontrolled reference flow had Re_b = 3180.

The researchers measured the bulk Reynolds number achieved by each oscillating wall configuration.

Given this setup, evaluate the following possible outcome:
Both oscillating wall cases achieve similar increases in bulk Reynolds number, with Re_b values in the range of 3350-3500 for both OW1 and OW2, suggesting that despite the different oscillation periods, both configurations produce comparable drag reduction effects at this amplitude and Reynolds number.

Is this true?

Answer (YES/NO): NO